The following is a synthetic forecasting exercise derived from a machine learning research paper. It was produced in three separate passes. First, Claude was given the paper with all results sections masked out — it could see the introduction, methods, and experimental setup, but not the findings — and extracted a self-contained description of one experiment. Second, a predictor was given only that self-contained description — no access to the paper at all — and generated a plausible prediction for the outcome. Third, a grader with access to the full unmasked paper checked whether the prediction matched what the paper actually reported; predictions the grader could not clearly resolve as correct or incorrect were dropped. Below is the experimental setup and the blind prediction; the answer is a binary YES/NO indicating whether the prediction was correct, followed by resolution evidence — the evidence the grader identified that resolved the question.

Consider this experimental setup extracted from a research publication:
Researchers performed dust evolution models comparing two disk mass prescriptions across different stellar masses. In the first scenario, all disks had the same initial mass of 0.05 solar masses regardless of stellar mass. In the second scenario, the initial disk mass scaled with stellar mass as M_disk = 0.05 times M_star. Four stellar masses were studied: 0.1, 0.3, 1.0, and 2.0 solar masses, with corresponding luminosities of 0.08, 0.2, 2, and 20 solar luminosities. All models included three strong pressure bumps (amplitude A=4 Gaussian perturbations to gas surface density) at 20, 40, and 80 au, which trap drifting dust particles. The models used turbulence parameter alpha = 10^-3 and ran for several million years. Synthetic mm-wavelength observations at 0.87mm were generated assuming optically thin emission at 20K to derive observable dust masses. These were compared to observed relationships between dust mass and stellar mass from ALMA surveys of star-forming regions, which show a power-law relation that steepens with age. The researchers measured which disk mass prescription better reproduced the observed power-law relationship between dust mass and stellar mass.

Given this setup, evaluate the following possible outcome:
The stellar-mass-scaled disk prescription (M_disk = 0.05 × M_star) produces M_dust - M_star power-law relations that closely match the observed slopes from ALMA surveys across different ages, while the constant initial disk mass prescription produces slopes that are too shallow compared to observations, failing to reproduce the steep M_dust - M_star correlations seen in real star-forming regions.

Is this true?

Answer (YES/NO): YES